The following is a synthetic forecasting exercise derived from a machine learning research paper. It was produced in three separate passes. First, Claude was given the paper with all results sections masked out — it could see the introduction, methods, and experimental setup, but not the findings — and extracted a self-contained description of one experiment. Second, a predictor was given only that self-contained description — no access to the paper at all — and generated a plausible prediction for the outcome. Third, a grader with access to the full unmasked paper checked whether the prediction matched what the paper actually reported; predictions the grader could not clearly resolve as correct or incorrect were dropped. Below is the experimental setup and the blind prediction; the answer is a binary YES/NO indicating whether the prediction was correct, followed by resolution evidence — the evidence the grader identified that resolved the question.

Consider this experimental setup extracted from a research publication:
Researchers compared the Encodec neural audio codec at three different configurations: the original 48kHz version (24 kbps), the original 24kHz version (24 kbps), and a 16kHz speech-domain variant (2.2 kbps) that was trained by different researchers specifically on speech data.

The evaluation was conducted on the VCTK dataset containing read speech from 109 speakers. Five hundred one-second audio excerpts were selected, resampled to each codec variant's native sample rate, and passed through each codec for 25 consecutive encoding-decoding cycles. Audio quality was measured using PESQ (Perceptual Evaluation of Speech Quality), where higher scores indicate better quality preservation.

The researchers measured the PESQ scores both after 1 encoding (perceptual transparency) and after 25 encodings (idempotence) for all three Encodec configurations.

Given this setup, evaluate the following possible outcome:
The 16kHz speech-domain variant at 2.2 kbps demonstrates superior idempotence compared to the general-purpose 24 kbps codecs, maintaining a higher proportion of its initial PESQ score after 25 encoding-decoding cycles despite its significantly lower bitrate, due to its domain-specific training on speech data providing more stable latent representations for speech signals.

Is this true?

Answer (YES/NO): YES